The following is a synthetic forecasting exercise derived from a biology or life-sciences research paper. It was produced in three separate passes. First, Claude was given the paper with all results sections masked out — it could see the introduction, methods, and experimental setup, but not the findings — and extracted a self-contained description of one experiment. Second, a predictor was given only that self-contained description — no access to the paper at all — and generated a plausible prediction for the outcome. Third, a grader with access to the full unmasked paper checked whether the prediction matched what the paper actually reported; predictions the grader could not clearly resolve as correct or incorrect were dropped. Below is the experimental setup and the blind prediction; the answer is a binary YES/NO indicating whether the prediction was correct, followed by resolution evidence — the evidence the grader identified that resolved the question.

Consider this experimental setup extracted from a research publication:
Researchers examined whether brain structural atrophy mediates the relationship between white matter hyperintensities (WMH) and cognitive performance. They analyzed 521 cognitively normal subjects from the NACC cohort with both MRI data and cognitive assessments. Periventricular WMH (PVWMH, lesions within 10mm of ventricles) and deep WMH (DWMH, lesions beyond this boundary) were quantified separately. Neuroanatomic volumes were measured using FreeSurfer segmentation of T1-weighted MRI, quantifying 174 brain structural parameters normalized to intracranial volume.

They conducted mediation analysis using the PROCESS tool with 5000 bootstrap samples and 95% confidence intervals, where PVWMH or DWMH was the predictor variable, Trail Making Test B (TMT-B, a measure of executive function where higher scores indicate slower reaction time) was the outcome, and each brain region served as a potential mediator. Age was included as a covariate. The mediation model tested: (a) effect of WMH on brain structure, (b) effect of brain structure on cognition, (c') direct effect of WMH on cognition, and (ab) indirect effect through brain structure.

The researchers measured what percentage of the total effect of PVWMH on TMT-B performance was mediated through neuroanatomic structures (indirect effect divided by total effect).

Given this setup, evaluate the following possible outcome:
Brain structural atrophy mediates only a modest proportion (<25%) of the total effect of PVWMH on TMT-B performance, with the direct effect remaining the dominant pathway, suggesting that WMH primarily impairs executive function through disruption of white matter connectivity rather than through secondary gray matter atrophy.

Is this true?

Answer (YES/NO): NO